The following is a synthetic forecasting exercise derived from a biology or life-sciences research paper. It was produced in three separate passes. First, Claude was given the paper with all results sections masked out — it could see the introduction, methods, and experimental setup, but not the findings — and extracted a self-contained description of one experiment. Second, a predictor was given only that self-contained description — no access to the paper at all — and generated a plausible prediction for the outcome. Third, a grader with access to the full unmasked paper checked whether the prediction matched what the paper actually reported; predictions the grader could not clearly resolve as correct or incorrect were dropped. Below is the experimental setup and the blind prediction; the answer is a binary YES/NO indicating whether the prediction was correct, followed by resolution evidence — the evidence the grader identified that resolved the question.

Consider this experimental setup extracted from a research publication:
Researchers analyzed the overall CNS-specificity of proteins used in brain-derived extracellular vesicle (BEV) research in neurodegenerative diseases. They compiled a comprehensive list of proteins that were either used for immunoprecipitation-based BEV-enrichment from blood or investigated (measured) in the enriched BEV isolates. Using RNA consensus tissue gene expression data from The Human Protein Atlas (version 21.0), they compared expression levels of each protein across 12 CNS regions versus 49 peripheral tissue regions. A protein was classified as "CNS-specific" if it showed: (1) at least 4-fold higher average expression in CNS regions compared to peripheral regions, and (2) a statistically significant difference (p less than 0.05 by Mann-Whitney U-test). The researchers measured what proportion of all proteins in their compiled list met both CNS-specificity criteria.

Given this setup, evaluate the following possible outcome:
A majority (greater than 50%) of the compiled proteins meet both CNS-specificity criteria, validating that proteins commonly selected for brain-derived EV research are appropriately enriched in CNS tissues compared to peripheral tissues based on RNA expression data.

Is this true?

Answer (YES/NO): NO